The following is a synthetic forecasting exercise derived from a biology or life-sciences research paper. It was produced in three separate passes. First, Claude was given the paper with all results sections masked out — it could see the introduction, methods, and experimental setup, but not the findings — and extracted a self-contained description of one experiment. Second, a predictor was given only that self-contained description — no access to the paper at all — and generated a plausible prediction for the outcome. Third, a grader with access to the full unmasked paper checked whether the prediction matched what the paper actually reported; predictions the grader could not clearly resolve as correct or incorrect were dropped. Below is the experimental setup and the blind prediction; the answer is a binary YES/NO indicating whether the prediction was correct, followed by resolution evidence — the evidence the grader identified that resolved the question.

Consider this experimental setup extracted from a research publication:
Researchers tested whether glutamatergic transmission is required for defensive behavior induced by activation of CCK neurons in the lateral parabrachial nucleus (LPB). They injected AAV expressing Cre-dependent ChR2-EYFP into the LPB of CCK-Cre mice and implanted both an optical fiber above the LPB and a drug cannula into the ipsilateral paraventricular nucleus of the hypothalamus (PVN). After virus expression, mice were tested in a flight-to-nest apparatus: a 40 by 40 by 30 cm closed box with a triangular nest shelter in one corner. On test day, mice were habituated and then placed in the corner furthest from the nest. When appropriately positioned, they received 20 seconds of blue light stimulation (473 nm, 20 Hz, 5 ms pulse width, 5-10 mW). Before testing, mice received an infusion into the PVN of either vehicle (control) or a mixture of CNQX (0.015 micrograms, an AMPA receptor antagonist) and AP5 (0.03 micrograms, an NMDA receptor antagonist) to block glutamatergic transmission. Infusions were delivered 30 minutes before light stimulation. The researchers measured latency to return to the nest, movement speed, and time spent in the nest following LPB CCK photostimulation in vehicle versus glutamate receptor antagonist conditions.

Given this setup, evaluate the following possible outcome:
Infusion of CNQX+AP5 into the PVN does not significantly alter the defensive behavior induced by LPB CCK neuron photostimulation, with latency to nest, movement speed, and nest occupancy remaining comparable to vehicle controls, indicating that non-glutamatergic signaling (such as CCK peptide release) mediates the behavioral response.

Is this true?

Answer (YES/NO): NO